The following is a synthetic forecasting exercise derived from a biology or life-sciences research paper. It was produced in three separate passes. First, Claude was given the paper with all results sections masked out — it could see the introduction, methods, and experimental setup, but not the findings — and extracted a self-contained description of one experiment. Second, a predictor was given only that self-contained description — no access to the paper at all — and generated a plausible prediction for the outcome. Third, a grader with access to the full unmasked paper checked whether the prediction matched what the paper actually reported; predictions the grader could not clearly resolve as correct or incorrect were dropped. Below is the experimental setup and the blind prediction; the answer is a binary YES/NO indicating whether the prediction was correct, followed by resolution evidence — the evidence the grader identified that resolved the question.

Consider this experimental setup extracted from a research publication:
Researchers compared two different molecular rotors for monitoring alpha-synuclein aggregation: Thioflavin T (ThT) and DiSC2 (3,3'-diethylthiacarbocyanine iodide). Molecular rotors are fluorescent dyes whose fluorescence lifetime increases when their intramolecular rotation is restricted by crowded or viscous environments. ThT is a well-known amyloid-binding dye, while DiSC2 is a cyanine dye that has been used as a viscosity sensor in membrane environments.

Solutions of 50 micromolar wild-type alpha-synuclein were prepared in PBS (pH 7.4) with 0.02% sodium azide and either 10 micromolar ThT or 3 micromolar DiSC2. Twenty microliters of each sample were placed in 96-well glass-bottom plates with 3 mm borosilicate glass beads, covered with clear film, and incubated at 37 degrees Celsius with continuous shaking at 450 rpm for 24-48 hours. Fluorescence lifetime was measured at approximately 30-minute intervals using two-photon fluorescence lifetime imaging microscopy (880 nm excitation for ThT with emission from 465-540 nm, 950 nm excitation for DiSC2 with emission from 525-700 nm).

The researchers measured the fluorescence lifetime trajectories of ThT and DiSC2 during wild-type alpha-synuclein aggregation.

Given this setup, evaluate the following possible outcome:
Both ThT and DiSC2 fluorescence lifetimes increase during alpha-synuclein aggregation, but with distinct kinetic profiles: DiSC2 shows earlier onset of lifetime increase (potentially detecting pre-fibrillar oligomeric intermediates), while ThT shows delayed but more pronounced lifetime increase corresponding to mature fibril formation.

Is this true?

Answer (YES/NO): NO